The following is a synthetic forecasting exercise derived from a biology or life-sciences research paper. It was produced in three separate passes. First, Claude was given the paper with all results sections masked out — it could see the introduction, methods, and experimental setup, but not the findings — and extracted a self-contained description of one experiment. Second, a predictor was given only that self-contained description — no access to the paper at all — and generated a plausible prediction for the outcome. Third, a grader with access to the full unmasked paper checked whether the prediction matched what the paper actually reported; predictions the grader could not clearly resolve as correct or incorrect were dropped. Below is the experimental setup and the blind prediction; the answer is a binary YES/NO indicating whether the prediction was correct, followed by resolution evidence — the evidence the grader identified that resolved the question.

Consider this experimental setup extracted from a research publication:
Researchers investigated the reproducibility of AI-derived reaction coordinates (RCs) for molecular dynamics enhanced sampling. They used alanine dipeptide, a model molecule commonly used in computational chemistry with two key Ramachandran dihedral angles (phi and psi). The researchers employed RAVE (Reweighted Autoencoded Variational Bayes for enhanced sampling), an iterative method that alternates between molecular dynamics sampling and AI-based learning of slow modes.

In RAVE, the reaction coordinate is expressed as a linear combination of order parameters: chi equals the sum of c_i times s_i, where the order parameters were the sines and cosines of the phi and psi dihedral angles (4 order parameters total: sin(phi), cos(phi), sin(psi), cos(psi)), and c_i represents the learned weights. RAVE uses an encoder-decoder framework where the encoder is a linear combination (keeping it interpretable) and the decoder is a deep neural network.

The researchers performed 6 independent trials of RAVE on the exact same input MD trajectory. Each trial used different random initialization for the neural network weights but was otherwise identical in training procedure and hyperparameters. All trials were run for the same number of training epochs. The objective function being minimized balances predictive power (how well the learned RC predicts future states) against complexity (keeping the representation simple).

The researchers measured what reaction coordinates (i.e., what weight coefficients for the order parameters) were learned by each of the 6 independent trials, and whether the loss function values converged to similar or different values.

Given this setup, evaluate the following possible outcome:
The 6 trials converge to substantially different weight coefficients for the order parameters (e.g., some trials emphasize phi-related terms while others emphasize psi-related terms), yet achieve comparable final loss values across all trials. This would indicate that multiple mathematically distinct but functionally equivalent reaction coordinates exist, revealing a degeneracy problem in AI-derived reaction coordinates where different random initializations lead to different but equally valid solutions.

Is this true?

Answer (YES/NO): YES